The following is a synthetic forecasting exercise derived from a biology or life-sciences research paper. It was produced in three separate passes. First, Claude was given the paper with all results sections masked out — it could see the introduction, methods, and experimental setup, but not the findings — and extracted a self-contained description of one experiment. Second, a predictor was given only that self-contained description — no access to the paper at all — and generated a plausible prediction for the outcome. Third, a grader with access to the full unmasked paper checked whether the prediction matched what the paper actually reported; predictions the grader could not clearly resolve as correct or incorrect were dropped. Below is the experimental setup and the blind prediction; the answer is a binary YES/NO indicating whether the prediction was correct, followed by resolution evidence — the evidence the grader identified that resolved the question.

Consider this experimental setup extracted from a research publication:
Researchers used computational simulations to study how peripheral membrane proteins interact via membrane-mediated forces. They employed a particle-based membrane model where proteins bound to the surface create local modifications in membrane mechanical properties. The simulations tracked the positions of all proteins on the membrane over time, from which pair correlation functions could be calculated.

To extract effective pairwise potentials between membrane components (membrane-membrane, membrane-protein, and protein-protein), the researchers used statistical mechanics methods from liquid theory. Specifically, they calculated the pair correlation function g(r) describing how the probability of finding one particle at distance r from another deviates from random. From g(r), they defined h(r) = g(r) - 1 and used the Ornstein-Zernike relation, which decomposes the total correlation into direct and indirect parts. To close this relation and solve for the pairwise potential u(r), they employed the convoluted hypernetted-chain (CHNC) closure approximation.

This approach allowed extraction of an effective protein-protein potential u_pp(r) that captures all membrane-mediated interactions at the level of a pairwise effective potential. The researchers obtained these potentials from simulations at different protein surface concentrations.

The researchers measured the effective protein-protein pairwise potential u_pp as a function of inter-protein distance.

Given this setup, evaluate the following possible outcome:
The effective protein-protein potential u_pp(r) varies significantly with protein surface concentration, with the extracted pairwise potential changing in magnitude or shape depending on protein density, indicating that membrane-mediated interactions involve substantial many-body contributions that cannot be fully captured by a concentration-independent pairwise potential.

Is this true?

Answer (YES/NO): NO